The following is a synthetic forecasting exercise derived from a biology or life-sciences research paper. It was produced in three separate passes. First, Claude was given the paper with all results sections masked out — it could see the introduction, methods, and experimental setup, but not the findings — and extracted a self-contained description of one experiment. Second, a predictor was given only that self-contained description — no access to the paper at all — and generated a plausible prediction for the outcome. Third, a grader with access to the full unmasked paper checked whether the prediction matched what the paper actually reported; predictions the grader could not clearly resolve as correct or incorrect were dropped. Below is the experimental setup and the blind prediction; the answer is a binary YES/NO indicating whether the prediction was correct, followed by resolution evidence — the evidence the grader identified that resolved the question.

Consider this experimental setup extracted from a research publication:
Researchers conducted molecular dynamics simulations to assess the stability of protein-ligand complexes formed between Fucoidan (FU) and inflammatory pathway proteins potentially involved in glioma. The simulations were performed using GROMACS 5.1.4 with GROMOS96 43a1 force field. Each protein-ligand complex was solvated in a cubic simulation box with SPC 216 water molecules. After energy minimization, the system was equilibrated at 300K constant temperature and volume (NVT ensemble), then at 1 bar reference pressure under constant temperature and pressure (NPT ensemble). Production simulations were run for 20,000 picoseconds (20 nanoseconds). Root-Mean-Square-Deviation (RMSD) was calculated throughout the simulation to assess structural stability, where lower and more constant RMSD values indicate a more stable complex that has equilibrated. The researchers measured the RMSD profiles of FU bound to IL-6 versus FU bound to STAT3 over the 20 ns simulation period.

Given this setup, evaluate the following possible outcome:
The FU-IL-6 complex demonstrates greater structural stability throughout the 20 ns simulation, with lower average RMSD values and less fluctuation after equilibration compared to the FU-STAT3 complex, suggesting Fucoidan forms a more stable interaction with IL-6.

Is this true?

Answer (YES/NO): NO